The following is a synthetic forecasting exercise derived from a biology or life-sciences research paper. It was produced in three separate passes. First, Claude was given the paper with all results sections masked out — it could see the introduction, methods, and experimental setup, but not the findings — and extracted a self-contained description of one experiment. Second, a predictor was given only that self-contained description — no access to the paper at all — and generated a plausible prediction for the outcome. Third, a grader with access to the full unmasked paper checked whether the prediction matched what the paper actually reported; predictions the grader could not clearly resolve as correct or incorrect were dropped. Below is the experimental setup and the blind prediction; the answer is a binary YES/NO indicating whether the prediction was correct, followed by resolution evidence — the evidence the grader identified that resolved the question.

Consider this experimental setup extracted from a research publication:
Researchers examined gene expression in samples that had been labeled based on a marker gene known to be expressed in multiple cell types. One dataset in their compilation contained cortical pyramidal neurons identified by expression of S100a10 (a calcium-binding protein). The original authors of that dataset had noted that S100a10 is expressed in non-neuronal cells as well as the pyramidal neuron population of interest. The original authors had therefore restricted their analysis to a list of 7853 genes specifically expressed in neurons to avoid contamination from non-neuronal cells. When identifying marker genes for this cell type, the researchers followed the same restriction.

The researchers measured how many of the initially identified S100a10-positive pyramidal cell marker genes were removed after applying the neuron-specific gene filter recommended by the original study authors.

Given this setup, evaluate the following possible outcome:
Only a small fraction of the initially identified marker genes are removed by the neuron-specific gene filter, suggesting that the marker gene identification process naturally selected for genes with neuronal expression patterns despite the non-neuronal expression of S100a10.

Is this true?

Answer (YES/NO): NO